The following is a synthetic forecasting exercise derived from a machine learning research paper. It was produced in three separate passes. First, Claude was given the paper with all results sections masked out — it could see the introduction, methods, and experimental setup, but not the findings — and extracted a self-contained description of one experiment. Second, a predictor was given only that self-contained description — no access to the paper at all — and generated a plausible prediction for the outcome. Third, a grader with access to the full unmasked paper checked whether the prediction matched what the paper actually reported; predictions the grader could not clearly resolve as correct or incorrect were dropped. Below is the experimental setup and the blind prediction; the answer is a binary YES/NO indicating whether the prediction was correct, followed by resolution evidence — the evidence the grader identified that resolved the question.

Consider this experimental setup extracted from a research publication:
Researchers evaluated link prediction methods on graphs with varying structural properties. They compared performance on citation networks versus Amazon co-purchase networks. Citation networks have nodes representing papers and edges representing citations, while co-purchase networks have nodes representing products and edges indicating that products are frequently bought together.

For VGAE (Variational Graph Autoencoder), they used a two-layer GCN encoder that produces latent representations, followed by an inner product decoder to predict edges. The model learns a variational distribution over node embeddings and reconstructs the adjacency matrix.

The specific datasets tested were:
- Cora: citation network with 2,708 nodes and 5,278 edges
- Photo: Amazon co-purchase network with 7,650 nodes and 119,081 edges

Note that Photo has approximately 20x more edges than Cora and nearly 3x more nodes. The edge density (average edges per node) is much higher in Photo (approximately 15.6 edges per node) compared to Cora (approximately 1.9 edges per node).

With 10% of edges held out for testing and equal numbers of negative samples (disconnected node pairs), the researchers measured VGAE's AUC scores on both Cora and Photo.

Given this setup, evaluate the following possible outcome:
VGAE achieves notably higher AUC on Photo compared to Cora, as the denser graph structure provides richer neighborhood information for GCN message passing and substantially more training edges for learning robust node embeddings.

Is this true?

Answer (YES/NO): YES